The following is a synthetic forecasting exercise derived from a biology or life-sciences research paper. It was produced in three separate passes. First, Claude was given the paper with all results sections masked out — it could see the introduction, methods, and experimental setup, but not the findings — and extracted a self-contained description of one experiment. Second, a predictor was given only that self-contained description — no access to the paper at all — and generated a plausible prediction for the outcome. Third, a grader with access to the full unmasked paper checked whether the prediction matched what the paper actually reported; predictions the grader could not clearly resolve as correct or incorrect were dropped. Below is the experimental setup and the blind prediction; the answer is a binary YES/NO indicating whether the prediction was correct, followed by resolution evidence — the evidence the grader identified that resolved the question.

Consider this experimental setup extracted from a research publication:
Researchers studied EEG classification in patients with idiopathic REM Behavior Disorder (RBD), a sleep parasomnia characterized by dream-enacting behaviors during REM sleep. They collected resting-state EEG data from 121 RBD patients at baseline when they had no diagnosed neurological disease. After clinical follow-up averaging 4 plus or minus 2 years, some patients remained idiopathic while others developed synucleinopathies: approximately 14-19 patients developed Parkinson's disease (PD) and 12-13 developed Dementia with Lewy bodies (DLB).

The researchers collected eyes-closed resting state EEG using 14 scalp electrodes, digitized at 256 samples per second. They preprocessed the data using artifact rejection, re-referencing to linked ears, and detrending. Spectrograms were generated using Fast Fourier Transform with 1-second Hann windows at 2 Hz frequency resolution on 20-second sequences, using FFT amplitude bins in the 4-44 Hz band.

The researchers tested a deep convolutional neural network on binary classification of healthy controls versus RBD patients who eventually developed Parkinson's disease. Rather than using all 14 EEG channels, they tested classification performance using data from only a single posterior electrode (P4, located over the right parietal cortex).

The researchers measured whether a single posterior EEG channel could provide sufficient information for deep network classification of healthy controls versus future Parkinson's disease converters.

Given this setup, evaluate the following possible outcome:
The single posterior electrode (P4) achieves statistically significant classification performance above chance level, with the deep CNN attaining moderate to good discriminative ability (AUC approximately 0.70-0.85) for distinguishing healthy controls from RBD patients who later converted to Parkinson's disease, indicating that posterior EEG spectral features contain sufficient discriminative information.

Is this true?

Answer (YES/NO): YES